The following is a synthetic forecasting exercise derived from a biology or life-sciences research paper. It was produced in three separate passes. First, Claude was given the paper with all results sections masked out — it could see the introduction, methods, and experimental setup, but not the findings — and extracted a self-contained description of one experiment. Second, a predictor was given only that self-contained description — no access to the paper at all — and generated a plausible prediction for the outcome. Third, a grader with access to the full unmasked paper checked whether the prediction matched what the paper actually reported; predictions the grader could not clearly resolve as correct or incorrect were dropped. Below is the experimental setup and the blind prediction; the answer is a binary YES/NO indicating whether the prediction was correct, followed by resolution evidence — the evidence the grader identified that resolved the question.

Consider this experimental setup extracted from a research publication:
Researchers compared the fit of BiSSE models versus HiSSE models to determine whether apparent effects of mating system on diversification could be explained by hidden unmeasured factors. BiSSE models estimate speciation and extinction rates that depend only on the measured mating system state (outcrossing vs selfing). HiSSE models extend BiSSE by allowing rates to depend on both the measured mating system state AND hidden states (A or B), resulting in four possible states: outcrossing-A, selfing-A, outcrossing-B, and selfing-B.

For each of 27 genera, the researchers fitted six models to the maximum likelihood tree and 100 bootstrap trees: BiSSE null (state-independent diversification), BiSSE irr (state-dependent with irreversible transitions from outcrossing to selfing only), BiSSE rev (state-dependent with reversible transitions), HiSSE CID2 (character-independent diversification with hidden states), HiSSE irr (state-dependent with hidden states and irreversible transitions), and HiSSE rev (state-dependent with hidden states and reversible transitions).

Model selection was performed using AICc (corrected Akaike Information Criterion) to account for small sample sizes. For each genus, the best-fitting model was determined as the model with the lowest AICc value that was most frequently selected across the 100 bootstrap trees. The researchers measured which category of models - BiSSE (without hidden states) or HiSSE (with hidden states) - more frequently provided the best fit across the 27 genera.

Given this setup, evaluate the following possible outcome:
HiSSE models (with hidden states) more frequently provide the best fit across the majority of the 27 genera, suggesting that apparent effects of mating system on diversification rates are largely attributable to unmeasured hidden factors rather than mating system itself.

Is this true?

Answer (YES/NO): NO